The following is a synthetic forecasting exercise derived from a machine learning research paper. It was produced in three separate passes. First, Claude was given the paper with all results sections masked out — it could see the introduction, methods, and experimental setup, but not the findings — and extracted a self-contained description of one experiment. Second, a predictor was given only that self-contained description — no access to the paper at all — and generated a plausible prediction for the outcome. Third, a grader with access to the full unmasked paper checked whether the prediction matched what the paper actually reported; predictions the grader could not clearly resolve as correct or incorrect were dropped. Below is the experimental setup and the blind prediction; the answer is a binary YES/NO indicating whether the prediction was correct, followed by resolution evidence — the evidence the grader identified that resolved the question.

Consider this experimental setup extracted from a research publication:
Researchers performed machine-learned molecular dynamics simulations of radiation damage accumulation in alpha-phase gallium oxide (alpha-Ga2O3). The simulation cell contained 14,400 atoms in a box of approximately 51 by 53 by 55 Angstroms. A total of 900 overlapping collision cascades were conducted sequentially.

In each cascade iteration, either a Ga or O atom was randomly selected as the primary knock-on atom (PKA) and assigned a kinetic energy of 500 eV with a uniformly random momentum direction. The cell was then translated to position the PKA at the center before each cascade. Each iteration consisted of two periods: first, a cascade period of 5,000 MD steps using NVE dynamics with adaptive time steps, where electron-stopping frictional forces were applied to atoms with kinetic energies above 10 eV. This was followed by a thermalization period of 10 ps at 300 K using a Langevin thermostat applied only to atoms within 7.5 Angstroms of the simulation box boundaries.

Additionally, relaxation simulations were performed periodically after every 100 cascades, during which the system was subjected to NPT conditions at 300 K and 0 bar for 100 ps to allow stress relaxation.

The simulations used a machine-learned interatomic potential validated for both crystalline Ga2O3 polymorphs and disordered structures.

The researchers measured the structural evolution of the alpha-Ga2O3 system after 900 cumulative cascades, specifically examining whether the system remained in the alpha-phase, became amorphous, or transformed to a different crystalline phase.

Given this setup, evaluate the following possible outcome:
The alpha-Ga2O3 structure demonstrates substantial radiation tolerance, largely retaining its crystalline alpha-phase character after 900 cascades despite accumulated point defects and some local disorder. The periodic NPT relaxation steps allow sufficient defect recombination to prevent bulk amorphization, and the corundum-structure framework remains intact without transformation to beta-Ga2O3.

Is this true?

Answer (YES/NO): NO